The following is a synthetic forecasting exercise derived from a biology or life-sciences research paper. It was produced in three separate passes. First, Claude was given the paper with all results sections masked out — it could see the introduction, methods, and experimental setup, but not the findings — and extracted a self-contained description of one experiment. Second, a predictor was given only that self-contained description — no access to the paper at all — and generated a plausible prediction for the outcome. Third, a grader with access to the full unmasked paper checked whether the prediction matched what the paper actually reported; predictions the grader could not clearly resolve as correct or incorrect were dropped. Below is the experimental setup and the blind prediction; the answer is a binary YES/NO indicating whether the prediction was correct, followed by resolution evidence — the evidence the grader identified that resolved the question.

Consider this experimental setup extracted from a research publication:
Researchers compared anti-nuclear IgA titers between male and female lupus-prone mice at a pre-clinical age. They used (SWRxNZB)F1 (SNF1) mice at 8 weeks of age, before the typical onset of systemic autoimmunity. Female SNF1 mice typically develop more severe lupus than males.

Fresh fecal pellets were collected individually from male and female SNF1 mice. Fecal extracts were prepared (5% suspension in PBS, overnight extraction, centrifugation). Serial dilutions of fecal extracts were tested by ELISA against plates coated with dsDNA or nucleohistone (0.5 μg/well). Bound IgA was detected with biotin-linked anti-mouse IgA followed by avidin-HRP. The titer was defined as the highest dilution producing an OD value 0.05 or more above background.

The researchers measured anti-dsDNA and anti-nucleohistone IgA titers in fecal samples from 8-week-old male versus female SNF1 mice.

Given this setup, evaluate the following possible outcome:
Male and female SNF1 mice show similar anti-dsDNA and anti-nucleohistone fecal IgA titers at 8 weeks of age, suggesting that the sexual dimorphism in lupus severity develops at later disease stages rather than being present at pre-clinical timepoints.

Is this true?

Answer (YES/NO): NO